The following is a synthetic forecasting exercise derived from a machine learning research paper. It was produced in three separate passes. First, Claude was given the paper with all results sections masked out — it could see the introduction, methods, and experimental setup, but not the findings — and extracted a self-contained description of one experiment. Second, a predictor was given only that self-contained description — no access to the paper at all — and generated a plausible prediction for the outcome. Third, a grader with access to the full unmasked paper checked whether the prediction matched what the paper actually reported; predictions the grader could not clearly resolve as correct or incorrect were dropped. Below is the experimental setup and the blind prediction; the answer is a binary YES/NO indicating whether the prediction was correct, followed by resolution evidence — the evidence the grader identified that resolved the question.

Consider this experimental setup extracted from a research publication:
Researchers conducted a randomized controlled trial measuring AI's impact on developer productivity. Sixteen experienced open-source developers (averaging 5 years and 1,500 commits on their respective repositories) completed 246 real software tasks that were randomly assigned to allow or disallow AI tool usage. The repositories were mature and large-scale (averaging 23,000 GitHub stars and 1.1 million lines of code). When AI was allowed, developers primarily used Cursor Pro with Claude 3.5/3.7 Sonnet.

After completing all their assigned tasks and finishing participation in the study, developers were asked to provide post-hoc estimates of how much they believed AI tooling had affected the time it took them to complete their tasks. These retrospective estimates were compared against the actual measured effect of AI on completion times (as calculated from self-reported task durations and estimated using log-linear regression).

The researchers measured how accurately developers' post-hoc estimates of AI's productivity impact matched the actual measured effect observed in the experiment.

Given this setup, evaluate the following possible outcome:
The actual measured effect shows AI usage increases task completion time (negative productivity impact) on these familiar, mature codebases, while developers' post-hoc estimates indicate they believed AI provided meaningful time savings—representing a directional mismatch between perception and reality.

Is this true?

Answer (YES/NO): YES